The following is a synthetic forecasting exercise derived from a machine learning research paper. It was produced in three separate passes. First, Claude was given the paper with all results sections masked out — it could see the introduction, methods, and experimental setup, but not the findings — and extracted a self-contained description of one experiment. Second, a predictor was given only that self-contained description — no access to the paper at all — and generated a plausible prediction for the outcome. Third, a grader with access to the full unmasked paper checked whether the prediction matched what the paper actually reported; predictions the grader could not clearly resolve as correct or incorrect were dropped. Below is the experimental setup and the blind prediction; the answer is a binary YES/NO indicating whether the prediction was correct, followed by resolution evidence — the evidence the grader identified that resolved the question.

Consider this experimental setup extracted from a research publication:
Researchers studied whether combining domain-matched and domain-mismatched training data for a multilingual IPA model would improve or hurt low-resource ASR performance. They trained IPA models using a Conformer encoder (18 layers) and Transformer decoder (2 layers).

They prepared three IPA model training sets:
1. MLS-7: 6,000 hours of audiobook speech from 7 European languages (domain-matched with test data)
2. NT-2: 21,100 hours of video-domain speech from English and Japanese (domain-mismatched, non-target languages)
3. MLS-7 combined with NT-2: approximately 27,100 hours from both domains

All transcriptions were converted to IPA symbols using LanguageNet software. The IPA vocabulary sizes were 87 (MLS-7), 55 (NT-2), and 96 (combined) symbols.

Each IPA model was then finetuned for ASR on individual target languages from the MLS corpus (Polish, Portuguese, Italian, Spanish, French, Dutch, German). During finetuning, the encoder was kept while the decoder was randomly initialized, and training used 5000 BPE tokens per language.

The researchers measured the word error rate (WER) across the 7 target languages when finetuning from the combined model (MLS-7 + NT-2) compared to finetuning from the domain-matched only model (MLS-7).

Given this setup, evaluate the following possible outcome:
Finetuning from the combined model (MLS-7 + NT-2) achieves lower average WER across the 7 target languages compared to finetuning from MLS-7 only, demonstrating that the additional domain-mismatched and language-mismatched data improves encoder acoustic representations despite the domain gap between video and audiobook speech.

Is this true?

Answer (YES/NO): YES